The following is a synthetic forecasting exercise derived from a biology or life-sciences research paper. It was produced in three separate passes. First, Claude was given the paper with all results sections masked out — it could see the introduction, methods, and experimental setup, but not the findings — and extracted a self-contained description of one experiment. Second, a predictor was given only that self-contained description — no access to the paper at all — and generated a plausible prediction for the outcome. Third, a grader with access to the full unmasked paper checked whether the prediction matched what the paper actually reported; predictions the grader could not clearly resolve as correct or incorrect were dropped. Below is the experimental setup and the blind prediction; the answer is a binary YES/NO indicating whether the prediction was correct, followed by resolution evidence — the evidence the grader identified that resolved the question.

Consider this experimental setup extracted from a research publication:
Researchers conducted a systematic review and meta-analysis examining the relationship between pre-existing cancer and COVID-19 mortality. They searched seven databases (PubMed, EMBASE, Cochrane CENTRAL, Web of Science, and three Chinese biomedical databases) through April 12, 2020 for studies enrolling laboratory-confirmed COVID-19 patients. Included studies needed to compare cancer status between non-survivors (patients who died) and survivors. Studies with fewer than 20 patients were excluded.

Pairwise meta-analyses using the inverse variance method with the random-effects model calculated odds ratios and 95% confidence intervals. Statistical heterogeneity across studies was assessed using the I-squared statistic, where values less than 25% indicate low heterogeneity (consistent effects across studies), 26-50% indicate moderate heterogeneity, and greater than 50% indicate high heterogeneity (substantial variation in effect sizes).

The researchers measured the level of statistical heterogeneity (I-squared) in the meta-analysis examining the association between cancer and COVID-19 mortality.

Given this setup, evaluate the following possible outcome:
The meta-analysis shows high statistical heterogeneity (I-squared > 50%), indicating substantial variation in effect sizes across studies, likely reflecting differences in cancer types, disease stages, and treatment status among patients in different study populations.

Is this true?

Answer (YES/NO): NO